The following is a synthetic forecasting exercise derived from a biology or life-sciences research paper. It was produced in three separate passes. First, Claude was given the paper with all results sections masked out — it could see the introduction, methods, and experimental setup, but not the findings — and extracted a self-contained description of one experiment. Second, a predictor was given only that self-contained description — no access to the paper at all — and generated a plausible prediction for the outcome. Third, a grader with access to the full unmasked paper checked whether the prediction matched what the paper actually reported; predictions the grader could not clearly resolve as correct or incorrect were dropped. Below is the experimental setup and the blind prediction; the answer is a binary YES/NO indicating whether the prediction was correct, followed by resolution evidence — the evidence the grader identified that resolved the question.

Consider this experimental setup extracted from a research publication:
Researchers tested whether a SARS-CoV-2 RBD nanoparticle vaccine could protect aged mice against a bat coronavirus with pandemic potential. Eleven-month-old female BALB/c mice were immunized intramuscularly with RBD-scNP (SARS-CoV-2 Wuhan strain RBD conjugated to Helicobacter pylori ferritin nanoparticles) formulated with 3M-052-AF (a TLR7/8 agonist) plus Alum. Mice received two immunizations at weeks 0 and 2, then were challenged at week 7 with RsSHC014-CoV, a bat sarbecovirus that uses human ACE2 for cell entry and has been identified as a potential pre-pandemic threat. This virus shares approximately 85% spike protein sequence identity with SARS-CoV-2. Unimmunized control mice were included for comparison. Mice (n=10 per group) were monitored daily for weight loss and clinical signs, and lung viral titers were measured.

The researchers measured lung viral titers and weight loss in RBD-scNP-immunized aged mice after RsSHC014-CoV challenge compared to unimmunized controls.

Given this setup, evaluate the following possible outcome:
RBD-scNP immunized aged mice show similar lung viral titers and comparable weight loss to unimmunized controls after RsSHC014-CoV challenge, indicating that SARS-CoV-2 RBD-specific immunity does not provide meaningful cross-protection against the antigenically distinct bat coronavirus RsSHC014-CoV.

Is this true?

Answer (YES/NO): NO